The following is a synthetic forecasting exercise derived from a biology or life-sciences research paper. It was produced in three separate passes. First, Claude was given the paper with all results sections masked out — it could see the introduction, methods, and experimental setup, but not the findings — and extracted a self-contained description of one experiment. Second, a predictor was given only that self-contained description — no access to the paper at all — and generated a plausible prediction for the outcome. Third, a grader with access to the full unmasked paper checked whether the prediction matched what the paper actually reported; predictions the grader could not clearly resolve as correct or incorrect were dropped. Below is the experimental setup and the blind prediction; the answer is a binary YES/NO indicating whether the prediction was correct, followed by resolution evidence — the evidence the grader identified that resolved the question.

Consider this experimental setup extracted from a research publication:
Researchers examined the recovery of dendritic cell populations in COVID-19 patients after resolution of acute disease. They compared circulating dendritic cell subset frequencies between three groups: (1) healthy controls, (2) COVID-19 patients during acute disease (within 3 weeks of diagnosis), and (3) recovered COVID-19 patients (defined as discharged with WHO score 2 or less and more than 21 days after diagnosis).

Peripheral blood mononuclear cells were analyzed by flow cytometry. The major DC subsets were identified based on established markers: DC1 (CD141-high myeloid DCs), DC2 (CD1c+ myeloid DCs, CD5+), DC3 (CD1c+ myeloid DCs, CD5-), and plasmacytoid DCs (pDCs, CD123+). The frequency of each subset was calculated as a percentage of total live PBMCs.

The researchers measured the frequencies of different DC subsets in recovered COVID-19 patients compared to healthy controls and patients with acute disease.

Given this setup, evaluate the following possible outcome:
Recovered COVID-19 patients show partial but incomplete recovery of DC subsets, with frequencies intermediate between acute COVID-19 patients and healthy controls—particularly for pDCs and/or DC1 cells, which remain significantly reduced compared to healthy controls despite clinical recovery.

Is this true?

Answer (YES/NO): NO